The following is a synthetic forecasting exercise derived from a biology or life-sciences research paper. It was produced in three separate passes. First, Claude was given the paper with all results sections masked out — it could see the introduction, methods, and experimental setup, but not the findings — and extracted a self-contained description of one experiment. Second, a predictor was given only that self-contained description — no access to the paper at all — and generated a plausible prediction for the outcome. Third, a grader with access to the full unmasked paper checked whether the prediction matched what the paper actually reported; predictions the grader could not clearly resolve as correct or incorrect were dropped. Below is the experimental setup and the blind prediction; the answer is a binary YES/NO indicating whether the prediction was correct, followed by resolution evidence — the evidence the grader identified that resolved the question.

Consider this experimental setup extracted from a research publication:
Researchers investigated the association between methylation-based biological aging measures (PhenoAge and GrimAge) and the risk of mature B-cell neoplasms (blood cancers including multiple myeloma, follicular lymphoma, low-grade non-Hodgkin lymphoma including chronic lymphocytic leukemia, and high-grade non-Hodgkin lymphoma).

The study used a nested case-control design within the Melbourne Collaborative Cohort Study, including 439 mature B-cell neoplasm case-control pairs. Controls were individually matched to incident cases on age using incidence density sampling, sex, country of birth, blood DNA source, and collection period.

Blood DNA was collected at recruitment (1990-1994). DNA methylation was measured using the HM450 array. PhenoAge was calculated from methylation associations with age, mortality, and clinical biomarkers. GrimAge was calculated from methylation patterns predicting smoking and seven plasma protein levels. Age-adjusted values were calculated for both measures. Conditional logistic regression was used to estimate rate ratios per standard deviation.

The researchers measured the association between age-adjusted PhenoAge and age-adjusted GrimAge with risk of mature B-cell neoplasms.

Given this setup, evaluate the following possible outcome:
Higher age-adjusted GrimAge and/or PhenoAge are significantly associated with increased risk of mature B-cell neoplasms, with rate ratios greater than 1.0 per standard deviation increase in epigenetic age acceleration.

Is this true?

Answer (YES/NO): YES